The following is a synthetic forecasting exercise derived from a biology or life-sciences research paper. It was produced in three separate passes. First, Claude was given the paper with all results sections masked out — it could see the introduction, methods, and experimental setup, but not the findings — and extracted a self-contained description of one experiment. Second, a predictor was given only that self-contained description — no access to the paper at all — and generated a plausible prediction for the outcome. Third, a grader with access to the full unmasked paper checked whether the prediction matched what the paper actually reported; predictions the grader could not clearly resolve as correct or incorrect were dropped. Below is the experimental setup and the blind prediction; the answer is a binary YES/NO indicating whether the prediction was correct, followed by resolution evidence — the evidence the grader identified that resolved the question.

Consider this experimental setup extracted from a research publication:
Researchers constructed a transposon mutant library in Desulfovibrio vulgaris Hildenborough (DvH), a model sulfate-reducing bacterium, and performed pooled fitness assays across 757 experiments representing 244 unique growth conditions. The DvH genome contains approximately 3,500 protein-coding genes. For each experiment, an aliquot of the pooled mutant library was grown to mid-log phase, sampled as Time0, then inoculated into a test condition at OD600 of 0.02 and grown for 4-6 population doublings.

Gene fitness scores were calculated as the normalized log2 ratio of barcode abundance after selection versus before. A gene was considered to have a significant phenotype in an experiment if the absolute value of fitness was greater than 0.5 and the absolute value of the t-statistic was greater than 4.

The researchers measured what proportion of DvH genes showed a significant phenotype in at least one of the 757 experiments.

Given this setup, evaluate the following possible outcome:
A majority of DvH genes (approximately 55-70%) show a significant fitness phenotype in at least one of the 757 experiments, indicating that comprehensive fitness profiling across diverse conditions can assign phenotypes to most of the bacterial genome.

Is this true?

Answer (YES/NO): NO